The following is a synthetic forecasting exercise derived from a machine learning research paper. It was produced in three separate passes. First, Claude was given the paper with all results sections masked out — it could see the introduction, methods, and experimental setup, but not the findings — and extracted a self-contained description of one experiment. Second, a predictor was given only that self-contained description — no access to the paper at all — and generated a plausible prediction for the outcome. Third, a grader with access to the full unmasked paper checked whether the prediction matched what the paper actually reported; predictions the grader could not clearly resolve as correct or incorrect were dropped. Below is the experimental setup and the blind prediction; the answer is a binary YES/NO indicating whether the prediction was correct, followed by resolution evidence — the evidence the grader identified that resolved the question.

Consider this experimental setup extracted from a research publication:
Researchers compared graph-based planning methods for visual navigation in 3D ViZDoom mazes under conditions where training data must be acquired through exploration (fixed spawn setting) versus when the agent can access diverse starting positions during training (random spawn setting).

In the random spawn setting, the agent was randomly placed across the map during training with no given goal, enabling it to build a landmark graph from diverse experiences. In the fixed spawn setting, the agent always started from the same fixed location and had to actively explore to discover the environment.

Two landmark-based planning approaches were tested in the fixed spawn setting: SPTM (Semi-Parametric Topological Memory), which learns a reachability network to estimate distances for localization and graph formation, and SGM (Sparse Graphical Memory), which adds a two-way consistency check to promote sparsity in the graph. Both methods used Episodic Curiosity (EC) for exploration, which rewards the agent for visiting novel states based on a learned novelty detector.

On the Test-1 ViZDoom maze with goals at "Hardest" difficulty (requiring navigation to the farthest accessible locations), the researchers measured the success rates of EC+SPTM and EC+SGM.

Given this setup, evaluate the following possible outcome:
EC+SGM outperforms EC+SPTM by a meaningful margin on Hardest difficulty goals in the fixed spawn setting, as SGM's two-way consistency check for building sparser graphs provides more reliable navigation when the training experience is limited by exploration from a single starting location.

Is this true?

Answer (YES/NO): NO